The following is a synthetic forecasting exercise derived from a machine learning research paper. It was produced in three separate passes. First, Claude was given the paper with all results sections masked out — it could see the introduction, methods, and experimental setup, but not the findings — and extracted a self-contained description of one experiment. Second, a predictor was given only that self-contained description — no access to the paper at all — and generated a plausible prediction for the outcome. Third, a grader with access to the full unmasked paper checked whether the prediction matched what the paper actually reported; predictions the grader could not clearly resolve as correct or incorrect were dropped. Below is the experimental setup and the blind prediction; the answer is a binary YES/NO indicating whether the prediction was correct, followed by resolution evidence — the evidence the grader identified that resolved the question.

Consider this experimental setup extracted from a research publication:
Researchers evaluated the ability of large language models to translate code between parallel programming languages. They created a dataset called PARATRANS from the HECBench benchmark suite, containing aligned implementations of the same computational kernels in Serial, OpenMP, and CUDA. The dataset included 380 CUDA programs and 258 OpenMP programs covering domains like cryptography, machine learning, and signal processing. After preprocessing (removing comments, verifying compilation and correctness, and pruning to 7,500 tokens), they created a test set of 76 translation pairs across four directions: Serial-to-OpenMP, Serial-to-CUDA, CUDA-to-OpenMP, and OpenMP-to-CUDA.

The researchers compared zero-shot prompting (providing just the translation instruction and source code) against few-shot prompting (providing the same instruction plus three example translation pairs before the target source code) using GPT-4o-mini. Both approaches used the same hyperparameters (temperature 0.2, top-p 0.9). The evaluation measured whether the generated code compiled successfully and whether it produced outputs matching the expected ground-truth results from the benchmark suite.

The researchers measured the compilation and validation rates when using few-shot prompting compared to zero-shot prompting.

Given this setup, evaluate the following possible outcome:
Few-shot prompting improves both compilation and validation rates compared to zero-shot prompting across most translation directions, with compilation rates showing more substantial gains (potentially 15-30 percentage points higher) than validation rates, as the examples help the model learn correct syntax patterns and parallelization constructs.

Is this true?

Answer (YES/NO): NO